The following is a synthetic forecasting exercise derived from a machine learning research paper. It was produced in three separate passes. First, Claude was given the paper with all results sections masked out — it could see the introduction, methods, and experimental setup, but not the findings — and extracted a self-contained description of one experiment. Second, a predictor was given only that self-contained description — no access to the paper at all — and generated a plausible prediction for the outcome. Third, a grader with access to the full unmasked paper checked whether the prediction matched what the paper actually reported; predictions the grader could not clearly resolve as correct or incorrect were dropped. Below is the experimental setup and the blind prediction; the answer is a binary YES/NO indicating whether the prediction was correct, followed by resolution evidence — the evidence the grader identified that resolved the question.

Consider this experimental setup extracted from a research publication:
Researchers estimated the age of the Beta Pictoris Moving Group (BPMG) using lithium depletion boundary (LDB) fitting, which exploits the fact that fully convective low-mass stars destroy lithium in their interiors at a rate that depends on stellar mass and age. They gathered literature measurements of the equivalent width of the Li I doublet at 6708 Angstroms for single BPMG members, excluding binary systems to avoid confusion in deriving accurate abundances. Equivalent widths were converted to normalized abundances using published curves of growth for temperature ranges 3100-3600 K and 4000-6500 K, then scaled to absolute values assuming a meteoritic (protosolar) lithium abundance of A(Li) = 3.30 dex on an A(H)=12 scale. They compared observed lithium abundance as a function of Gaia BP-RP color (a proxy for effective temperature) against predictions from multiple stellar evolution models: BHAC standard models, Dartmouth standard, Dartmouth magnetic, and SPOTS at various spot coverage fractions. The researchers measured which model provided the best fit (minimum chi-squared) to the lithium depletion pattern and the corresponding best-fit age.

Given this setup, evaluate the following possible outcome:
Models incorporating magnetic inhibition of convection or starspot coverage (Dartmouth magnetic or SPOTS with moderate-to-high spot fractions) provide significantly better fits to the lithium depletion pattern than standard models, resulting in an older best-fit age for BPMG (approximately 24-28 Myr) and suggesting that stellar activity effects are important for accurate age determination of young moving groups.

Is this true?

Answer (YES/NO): NO